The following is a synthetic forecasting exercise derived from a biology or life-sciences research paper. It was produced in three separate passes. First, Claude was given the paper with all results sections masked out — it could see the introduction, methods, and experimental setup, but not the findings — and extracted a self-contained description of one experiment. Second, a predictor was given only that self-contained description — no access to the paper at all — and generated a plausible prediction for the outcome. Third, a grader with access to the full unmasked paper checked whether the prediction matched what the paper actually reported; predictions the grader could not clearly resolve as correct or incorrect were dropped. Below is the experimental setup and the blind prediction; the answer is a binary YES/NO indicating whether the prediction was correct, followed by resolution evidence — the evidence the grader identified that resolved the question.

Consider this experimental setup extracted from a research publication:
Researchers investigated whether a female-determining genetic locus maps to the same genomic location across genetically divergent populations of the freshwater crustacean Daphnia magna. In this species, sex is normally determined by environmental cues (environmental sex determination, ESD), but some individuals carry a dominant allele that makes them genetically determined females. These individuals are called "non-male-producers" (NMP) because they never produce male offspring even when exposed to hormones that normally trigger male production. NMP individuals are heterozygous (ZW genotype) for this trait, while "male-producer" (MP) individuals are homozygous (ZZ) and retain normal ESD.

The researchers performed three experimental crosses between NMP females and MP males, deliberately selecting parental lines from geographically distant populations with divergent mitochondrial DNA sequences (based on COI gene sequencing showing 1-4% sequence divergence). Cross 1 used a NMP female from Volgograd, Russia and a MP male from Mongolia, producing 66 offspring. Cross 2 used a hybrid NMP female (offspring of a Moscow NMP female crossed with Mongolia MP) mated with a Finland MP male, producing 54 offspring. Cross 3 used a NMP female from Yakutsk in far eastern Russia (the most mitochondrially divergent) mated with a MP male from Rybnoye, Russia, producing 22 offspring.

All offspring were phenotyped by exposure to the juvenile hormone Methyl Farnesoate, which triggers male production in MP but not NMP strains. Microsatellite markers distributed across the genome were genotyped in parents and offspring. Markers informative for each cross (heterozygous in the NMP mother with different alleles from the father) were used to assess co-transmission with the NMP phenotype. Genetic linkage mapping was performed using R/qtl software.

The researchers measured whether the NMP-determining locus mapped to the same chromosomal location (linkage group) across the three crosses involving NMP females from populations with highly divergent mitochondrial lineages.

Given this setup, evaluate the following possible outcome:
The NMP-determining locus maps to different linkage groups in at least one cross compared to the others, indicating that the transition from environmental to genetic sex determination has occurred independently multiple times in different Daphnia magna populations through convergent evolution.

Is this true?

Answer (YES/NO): NO